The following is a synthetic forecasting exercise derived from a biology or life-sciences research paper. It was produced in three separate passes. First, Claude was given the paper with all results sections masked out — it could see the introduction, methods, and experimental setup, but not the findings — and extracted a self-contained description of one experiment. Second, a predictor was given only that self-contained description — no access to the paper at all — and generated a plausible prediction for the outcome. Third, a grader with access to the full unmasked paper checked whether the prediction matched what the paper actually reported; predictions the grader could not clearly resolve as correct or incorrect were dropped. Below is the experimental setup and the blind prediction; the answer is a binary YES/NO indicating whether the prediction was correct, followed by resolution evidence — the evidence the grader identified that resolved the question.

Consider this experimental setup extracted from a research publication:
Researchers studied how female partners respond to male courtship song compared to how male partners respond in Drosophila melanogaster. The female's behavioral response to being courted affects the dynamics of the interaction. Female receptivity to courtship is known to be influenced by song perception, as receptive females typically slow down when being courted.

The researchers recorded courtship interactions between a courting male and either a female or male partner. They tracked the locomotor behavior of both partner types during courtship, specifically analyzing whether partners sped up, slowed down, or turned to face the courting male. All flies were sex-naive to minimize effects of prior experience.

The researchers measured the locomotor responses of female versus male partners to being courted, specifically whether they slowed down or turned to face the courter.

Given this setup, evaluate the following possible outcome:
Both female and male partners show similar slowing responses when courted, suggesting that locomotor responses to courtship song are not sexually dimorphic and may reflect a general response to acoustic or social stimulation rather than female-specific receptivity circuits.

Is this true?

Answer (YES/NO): NO